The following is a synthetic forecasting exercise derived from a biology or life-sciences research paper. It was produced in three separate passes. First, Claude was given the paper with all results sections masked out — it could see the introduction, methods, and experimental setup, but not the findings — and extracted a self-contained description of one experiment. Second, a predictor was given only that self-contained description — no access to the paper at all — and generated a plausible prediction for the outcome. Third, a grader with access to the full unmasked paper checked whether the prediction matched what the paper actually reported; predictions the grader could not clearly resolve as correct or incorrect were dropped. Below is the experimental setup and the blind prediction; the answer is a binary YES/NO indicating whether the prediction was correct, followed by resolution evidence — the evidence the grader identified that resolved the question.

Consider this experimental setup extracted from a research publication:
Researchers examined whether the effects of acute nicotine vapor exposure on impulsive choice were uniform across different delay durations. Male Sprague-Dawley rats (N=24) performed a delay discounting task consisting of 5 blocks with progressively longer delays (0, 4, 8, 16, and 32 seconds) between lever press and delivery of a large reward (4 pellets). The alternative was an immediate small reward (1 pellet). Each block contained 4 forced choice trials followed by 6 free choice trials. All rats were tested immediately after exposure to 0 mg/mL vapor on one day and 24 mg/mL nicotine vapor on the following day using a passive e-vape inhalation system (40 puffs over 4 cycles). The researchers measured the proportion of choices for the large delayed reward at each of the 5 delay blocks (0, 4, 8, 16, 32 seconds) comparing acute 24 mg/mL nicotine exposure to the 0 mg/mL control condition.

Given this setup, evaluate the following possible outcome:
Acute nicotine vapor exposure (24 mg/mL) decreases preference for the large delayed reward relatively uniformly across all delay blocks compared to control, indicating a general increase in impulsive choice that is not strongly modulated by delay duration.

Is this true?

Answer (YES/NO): NO